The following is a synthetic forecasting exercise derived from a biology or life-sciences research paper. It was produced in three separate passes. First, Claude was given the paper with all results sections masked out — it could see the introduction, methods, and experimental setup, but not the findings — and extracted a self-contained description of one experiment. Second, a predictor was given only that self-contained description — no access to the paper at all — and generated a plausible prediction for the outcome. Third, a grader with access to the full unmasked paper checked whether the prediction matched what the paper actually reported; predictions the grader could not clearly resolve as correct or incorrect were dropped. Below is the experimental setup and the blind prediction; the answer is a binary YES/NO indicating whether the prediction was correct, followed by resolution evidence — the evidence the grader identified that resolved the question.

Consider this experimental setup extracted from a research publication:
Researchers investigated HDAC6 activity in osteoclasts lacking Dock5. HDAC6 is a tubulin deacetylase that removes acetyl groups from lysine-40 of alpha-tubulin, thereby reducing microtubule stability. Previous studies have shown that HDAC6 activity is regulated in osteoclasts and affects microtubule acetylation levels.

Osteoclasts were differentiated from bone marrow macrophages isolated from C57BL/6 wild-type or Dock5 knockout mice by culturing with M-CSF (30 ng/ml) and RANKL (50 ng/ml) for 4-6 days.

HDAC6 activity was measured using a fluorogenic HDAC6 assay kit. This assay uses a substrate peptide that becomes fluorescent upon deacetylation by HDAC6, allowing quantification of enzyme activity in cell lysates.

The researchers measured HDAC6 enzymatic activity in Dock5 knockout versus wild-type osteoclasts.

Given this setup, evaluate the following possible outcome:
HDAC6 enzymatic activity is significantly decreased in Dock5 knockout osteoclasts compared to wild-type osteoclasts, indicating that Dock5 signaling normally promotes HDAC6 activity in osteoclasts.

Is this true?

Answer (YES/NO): NO